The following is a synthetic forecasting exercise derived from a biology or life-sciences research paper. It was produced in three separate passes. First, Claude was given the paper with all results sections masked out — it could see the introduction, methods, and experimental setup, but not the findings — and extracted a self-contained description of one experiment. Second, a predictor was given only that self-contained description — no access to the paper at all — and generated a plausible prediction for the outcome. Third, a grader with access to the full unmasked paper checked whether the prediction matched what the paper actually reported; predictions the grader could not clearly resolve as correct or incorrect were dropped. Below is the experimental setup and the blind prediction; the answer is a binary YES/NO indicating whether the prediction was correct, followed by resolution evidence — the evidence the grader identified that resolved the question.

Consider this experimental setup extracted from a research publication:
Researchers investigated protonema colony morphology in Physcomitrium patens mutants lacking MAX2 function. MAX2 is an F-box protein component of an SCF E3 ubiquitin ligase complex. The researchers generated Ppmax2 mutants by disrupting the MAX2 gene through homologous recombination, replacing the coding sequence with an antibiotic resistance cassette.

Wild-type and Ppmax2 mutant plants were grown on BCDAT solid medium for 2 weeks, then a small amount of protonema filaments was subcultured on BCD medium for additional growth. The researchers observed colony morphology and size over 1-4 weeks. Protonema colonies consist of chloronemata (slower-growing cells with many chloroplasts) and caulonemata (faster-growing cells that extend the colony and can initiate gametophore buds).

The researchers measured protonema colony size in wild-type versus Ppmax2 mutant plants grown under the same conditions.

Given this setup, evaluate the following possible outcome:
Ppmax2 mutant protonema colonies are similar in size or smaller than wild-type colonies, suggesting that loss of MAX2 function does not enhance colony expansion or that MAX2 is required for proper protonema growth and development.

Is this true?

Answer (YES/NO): YES